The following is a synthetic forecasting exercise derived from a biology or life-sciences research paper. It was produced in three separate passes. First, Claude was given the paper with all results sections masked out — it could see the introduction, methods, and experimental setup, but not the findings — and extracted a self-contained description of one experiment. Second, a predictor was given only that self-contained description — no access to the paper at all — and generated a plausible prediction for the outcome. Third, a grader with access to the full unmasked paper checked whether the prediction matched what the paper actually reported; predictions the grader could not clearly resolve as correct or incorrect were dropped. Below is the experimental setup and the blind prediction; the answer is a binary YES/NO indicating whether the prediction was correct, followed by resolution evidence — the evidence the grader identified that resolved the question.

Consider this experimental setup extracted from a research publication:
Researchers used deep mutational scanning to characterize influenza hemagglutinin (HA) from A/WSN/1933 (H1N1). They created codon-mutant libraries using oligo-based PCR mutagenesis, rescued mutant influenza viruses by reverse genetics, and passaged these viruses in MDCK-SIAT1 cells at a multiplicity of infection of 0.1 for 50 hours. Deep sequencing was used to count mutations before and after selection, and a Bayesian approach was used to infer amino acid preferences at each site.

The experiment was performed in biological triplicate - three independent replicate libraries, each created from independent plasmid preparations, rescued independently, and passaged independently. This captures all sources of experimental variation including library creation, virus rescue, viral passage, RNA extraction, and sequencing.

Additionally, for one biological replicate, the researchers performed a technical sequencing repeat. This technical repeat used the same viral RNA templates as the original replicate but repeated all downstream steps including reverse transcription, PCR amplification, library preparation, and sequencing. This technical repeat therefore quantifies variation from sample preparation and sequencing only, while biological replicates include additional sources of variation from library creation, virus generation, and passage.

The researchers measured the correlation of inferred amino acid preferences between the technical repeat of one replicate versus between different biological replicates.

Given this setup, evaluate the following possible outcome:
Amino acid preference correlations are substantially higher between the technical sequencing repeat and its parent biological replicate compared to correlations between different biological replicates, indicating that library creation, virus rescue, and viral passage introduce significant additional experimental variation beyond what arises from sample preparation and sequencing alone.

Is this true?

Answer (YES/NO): YES